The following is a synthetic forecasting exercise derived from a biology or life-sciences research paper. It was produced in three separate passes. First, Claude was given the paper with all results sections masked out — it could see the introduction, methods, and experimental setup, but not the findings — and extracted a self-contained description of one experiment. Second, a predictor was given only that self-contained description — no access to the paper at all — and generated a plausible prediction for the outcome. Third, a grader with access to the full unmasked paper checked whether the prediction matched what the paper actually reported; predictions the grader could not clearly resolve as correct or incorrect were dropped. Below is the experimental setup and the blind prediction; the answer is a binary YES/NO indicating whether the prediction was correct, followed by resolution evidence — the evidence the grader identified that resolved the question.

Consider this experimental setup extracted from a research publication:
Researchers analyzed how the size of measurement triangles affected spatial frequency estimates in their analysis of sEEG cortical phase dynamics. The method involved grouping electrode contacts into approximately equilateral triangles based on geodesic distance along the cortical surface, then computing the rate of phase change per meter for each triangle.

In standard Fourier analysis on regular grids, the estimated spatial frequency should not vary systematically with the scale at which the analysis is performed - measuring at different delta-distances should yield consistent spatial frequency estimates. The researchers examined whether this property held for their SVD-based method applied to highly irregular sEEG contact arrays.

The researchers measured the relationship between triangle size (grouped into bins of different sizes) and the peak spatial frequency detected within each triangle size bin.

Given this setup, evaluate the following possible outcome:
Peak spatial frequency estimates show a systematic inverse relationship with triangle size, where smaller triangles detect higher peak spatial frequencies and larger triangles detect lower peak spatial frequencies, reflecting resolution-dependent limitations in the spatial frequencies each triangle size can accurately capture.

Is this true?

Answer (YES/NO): YES